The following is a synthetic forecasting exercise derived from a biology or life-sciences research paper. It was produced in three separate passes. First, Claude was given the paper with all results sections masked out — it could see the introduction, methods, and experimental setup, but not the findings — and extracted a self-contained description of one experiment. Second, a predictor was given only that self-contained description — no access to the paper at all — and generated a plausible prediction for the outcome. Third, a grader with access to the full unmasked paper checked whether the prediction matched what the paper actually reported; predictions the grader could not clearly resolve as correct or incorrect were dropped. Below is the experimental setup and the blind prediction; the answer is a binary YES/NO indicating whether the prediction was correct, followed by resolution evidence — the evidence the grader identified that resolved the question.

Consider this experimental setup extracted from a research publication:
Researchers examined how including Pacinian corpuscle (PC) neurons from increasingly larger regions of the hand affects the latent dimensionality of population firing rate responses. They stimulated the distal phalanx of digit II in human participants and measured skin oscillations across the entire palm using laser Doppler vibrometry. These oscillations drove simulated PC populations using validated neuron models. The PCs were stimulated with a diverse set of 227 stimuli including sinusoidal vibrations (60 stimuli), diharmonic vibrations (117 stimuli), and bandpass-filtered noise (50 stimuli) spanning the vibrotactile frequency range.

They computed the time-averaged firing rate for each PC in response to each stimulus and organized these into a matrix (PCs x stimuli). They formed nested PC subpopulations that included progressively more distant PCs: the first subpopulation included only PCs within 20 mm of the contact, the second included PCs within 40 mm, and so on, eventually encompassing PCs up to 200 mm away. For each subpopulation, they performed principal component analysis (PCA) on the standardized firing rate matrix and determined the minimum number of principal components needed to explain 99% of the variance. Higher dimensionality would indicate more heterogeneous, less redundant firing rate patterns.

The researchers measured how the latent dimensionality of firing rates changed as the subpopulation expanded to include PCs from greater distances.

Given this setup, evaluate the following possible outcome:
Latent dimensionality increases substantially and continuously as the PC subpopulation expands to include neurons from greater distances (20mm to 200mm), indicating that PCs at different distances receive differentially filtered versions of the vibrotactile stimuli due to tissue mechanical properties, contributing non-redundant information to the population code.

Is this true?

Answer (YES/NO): YES